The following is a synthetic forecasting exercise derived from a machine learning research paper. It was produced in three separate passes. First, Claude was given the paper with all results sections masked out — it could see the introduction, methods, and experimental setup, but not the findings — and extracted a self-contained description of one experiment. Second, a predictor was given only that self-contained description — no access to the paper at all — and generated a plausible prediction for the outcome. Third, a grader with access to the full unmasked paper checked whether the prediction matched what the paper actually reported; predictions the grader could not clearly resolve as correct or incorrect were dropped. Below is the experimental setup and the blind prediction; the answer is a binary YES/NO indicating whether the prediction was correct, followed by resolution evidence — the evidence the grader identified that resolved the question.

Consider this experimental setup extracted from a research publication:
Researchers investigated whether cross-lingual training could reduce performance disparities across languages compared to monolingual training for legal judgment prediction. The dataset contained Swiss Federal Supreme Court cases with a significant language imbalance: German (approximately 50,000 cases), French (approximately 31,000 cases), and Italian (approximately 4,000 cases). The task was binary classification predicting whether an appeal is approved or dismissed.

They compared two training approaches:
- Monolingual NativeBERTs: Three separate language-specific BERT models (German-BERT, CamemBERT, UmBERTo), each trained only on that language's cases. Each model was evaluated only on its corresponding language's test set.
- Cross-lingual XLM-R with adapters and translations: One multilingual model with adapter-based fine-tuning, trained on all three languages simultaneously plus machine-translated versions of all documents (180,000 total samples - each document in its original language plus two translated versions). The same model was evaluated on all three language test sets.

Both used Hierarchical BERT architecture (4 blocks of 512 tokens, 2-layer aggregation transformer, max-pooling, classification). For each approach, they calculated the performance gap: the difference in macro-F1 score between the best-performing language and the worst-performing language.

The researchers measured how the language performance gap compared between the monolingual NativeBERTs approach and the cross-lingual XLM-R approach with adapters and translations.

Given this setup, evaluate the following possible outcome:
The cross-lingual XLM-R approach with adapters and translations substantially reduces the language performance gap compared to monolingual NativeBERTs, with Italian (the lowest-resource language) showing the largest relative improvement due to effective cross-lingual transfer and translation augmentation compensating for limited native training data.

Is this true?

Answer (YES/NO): YES